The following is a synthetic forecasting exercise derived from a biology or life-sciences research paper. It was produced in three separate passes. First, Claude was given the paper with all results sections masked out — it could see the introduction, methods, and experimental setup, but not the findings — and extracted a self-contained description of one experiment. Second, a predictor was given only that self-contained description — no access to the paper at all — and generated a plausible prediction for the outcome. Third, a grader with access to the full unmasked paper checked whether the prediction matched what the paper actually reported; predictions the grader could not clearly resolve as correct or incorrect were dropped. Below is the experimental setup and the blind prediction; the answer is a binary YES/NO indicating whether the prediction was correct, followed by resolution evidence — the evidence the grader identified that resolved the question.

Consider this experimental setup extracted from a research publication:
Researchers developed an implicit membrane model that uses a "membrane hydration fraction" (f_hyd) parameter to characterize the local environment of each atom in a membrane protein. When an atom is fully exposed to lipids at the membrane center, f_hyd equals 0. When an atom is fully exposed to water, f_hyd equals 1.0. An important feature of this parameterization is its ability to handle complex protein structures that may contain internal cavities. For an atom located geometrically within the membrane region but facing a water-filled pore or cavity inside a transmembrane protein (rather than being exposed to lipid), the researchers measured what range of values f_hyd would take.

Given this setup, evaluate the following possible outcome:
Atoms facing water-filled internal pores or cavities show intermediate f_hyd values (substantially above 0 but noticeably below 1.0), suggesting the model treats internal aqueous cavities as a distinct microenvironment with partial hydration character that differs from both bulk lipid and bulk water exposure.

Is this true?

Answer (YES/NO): YES